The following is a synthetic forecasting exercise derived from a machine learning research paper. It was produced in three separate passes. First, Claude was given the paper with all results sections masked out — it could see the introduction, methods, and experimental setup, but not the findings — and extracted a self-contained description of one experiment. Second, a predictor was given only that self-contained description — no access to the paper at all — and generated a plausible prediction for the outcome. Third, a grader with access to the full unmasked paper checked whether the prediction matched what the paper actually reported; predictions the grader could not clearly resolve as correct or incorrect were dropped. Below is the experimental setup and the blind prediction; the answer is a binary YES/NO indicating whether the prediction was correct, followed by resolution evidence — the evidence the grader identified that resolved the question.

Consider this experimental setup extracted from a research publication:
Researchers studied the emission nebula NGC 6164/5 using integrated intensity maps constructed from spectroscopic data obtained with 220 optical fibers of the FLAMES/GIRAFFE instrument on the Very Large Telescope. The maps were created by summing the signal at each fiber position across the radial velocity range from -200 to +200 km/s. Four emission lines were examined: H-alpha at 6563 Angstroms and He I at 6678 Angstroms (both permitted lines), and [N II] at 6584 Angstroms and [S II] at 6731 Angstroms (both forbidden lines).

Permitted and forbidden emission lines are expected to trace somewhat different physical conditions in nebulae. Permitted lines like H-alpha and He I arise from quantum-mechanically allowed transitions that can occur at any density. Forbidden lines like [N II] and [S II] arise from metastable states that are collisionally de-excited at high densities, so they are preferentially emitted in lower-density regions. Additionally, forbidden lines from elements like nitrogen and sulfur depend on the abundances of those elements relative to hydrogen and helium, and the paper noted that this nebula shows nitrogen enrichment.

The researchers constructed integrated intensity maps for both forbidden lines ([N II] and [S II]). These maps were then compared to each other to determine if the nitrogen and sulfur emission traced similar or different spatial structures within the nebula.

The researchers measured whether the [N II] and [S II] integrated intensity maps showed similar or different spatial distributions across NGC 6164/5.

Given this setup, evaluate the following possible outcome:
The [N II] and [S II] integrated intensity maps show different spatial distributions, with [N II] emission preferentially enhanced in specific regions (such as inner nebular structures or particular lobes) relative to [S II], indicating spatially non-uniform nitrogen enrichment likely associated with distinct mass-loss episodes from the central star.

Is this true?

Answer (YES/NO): NO